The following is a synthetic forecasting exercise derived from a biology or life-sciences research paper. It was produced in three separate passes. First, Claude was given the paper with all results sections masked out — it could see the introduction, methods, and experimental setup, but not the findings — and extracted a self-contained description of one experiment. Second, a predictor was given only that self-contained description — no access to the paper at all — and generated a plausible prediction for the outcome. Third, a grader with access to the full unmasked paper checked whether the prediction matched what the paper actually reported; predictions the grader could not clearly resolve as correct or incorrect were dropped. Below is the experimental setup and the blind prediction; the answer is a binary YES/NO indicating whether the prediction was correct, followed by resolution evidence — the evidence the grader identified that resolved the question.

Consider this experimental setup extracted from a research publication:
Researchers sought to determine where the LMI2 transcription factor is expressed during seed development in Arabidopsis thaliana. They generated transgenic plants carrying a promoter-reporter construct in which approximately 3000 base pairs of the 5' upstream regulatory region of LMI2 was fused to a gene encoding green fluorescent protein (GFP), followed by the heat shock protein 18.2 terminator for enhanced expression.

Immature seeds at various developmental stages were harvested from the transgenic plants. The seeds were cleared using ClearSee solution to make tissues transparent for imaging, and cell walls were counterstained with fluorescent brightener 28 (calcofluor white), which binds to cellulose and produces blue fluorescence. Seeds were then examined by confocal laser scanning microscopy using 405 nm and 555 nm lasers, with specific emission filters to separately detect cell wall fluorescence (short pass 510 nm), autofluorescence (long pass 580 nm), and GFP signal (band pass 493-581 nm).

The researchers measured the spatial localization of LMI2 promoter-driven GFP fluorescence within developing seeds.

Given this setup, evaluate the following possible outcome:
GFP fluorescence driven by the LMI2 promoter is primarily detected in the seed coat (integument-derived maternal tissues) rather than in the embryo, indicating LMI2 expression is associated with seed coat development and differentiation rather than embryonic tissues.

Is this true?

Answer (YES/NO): YES